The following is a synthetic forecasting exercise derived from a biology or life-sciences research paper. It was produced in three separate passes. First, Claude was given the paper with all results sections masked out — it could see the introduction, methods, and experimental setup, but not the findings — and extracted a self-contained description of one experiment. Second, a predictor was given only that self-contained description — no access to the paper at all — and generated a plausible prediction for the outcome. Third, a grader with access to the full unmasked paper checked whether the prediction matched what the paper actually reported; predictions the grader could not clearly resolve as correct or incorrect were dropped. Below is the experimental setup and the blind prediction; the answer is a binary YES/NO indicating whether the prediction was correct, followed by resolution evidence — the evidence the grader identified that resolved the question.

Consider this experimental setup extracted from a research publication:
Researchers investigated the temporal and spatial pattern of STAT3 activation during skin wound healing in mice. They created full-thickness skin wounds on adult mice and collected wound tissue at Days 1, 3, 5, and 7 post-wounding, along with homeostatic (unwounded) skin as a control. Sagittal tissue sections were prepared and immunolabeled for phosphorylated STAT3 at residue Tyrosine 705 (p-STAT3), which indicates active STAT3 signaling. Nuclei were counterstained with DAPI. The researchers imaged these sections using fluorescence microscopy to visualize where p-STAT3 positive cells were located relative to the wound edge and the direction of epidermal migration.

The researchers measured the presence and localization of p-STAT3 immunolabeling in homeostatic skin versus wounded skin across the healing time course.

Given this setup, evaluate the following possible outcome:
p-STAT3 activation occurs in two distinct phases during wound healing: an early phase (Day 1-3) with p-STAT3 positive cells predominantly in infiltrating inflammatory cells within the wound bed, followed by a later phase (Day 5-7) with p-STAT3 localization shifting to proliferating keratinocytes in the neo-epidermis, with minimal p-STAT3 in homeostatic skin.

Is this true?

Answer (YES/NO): NO